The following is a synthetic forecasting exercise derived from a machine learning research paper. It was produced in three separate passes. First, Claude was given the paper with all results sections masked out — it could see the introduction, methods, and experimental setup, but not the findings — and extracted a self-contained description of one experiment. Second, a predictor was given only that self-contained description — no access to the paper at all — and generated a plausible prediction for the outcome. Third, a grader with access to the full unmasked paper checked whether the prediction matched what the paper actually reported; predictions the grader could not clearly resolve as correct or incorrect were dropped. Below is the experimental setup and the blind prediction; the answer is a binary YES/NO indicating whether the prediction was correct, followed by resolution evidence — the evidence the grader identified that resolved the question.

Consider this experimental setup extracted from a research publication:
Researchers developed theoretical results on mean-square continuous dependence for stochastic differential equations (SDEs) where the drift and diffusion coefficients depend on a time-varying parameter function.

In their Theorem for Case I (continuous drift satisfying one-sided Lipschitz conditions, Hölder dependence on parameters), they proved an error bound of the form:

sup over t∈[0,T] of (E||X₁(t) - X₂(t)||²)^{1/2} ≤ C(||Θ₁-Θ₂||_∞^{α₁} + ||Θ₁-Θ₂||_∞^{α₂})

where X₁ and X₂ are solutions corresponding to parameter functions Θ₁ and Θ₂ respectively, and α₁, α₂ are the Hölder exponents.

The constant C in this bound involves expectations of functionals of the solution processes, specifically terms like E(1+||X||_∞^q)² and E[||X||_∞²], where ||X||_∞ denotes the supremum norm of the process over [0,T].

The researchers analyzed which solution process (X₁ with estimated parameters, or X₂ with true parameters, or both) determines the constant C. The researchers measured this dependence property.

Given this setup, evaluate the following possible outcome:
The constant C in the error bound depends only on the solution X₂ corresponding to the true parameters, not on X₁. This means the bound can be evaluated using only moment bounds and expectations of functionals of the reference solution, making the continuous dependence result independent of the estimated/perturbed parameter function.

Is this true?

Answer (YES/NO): NO